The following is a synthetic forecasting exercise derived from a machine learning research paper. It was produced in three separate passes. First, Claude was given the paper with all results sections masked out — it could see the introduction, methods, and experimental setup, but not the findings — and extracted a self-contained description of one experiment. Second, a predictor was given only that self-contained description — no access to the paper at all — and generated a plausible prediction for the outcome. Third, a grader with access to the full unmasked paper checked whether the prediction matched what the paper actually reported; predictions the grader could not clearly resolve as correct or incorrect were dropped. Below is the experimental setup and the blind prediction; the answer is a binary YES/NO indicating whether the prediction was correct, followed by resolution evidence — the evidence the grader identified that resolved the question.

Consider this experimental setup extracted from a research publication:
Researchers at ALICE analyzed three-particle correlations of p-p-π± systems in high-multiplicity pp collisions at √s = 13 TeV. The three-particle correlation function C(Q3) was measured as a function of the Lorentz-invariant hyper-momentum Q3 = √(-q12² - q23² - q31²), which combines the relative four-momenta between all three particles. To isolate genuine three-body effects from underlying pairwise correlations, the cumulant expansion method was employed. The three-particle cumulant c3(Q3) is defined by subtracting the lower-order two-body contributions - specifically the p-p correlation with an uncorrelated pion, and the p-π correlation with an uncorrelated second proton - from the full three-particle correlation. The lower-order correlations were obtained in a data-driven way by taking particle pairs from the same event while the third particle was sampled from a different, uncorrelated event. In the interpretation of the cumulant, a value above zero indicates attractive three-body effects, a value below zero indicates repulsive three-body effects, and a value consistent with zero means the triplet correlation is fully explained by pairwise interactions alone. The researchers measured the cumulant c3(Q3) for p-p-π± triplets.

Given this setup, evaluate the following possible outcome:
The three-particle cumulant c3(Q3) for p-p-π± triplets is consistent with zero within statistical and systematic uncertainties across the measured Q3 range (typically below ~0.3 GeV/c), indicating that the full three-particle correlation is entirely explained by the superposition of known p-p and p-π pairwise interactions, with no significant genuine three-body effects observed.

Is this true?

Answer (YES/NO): NO